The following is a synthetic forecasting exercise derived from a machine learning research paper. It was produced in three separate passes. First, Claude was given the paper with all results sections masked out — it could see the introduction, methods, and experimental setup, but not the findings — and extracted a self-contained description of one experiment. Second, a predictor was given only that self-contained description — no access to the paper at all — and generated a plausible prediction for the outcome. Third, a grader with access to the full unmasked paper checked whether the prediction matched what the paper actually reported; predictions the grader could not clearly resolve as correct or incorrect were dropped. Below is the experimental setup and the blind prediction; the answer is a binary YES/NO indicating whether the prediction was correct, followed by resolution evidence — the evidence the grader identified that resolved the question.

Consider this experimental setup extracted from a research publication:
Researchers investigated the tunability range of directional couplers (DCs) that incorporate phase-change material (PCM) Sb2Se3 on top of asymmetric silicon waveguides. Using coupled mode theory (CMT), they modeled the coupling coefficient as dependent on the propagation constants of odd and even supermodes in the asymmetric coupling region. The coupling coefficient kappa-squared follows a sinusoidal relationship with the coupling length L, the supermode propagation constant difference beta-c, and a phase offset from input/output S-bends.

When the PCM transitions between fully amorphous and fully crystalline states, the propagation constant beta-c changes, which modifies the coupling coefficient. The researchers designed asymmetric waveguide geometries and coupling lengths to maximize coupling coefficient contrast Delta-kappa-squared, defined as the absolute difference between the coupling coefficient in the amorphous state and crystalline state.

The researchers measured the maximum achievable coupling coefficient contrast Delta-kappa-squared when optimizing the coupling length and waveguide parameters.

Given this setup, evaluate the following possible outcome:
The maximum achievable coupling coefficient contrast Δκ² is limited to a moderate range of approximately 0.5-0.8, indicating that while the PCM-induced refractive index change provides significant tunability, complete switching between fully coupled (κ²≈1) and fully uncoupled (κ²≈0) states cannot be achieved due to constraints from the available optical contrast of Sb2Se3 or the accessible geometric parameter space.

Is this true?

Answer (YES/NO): NO